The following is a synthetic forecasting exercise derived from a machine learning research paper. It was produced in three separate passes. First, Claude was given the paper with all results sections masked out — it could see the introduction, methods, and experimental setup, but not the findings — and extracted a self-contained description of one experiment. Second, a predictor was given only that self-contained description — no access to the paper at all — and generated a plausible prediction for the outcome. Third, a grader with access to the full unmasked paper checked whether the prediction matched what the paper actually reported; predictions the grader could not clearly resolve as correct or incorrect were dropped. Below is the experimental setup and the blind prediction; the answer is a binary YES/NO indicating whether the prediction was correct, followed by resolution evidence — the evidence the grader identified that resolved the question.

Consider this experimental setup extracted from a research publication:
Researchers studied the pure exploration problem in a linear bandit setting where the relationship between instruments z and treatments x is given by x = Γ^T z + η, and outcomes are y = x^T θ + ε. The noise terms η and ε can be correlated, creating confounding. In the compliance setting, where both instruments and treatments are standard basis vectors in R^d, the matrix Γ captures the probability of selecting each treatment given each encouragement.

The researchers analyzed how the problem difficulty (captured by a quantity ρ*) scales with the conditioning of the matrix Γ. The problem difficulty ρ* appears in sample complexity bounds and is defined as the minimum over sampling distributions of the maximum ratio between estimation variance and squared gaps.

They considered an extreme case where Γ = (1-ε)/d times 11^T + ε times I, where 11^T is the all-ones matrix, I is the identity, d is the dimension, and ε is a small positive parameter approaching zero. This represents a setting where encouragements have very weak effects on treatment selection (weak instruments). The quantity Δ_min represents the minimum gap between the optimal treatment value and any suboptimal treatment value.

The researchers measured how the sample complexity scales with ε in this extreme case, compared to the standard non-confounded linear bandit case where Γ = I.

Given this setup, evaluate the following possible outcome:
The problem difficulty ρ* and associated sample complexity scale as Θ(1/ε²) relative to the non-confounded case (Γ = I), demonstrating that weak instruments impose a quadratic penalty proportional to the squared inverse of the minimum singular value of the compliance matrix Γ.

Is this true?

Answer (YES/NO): YES